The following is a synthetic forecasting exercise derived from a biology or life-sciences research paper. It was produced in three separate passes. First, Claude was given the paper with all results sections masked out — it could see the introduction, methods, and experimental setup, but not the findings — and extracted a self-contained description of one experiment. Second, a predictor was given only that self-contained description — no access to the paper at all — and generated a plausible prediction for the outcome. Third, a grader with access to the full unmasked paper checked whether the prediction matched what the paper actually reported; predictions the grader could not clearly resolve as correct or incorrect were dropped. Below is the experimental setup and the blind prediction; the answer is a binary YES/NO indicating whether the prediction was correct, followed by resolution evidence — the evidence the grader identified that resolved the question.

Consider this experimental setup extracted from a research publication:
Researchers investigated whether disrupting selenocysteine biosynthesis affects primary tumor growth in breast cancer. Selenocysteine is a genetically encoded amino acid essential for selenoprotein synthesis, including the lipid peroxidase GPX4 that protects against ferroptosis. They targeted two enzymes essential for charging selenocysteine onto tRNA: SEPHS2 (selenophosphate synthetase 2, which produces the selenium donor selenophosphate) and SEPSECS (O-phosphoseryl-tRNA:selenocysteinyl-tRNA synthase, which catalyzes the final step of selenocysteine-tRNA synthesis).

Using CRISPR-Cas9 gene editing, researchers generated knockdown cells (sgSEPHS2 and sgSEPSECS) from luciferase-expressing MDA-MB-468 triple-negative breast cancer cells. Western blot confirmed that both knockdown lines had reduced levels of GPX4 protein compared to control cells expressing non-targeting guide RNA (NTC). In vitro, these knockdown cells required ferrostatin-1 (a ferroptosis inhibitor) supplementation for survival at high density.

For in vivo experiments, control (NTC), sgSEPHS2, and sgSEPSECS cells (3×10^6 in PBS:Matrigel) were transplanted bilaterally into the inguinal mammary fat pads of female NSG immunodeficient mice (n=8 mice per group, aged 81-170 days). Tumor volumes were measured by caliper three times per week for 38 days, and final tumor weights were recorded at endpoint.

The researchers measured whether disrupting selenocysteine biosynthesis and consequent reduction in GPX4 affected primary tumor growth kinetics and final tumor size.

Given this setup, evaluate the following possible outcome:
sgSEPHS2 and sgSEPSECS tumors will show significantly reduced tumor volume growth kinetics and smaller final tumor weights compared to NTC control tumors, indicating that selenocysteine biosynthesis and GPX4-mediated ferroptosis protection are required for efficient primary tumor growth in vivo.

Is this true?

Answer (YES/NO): NO